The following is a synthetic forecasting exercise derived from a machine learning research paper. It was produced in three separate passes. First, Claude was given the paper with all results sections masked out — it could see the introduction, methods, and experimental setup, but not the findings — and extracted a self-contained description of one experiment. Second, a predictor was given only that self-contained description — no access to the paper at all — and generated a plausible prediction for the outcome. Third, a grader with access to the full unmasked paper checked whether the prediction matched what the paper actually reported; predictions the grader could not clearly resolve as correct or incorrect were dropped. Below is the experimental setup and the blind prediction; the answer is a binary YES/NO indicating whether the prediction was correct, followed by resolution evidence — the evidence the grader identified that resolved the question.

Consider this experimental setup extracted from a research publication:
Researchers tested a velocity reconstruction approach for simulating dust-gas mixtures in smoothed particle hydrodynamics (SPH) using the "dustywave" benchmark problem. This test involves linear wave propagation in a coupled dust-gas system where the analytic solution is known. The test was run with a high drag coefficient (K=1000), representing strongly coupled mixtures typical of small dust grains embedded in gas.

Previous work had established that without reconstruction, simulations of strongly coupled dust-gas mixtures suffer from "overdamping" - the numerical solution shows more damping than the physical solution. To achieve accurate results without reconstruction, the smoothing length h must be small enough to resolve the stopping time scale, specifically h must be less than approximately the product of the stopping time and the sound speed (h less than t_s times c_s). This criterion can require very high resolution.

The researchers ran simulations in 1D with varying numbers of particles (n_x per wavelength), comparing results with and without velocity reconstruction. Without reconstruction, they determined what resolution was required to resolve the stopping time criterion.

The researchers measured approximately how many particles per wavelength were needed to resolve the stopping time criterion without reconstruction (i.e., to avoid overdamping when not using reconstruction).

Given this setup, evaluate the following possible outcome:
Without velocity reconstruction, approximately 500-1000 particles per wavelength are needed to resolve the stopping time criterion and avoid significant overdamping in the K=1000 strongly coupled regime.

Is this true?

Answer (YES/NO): NO